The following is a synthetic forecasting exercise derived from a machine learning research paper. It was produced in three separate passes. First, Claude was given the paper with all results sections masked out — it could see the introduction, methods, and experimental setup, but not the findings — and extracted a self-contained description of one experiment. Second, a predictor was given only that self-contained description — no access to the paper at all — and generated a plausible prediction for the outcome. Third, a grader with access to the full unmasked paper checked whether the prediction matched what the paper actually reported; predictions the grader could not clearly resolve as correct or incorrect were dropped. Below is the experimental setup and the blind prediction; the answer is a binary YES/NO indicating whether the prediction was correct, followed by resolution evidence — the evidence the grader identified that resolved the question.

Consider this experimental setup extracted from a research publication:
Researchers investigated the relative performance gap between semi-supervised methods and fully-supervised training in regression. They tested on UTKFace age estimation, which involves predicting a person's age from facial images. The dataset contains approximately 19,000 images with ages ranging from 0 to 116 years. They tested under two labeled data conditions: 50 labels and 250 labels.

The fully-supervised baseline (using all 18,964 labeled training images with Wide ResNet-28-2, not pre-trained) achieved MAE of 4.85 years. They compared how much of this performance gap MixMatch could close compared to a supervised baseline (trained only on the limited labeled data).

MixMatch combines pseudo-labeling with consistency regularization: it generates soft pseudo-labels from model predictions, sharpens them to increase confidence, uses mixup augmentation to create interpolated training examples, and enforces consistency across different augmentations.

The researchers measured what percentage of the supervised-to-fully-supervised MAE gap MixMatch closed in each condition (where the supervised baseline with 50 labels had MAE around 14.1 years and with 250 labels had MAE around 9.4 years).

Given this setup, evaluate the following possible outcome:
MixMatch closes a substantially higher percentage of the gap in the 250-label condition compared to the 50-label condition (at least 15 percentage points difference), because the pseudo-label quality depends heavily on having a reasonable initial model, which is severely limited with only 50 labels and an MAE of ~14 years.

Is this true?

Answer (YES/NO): NO